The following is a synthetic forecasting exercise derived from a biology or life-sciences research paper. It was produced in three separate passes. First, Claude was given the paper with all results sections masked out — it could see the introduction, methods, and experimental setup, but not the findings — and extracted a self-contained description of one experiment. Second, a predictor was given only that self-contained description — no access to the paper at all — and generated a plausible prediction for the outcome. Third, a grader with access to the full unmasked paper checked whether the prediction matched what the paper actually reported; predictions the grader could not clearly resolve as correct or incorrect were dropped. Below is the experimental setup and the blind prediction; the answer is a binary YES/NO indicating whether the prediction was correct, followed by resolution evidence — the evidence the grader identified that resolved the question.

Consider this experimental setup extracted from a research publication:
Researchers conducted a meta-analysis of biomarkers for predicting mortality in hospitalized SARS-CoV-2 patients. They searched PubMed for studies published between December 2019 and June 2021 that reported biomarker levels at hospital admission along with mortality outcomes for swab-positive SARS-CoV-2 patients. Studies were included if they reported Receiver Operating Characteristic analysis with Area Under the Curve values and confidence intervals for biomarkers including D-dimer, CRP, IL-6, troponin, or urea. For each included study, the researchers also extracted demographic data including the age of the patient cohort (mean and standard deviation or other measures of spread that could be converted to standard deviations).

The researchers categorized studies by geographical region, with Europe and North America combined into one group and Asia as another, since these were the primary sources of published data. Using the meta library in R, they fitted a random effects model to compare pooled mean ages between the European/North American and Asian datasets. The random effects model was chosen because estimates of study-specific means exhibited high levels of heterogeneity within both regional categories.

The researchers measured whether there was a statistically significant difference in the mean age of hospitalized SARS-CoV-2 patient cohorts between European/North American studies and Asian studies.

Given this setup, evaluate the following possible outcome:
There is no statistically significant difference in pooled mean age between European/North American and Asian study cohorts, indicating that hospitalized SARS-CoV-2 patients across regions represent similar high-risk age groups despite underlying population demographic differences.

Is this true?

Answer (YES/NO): NO